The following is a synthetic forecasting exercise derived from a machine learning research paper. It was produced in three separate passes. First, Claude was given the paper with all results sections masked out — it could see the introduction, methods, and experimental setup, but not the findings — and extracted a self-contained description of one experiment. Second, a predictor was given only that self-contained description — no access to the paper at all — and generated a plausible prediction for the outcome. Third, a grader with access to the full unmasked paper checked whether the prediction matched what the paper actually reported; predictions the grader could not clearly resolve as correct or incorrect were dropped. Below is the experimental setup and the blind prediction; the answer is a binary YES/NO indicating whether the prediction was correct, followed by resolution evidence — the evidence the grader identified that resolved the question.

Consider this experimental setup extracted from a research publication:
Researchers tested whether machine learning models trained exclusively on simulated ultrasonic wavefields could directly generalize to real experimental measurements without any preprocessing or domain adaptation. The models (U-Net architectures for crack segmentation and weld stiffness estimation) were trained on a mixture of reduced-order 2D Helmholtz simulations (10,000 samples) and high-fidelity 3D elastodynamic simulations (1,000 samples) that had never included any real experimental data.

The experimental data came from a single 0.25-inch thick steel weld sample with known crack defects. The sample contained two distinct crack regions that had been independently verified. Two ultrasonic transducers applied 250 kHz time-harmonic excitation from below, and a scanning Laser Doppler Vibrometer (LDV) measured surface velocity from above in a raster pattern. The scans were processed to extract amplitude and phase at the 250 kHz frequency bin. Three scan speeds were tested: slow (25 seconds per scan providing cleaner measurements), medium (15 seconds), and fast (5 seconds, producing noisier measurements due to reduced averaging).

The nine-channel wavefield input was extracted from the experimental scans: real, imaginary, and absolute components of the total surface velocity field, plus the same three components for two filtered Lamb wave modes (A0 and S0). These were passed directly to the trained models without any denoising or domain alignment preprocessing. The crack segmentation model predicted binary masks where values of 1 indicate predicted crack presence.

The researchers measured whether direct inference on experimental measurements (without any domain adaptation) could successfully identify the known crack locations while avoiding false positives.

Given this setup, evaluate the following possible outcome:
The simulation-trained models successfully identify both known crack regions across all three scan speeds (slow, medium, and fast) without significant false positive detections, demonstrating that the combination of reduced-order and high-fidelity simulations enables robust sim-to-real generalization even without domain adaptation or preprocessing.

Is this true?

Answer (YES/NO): NO